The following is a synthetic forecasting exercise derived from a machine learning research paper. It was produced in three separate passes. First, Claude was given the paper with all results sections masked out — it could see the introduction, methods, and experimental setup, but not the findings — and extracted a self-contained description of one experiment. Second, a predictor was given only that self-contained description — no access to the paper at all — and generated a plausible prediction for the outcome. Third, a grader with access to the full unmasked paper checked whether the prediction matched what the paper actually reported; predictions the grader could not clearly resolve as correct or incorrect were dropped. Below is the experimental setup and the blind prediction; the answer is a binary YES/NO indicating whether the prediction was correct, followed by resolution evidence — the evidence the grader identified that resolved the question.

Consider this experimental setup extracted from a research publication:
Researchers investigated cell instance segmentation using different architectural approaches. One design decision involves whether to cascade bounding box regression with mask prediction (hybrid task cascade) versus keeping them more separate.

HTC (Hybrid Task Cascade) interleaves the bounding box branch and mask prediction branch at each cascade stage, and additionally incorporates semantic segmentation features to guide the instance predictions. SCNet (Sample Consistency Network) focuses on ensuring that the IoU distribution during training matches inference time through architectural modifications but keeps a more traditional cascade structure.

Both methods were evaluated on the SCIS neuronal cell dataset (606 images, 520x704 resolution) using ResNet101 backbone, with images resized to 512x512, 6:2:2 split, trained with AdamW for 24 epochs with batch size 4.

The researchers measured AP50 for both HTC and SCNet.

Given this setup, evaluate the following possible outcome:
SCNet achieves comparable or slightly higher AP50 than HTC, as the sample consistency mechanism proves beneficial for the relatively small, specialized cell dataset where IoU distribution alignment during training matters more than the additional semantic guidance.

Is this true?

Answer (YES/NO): YES